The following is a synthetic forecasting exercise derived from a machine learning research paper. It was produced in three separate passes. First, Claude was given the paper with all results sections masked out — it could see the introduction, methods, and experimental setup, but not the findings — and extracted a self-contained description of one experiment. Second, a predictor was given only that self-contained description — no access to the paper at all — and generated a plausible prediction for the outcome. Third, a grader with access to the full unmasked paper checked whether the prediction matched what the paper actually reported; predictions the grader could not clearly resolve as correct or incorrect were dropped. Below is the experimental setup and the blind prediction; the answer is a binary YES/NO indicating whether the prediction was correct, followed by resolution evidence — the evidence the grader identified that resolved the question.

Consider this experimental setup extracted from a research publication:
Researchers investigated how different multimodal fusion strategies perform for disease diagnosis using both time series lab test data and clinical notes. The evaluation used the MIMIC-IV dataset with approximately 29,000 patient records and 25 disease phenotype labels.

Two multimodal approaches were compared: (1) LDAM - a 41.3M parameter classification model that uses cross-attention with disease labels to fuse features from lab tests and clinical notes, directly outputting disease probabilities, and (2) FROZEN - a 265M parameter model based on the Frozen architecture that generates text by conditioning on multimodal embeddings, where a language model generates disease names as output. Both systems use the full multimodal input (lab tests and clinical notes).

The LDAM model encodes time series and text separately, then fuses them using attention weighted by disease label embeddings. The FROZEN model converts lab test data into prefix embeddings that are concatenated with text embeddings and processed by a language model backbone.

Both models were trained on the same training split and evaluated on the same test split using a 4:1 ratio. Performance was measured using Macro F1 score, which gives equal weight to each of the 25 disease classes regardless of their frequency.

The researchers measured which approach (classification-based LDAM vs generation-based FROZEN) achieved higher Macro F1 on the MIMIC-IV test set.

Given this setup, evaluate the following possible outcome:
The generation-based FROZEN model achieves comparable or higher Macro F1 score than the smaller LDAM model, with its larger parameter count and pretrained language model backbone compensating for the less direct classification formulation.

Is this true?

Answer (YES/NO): YES